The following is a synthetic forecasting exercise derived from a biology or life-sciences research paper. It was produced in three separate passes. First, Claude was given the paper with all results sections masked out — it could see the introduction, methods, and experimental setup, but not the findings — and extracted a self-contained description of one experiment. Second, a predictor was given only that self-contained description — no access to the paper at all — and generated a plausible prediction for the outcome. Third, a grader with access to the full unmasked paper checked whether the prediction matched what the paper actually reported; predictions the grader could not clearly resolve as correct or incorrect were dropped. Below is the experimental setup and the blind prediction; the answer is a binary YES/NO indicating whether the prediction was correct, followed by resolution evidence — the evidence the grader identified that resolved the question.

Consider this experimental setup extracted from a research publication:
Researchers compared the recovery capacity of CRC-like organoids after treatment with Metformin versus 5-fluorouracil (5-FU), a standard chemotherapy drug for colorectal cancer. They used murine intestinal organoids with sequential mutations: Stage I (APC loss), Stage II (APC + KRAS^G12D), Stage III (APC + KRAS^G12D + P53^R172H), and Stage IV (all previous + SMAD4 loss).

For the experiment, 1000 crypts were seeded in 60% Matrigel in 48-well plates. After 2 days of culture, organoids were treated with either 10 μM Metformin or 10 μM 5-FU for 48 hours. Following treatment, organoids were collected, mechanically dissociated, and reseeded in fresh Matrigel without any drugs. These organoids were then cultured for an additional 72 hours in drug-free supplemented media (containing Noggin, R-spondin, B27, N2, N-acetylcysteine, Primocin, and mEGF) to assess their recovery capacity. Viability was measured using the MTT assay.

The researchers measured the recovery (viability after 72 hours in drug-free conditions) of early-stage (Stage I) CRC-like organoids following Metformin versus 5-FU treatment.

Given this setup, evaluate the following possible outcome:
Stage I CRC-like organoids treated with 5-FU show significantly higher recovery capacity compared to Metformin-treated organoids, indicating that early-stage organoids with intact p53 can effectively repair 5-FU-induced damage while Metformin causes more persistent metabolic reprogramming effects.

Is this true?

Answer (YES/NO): YES